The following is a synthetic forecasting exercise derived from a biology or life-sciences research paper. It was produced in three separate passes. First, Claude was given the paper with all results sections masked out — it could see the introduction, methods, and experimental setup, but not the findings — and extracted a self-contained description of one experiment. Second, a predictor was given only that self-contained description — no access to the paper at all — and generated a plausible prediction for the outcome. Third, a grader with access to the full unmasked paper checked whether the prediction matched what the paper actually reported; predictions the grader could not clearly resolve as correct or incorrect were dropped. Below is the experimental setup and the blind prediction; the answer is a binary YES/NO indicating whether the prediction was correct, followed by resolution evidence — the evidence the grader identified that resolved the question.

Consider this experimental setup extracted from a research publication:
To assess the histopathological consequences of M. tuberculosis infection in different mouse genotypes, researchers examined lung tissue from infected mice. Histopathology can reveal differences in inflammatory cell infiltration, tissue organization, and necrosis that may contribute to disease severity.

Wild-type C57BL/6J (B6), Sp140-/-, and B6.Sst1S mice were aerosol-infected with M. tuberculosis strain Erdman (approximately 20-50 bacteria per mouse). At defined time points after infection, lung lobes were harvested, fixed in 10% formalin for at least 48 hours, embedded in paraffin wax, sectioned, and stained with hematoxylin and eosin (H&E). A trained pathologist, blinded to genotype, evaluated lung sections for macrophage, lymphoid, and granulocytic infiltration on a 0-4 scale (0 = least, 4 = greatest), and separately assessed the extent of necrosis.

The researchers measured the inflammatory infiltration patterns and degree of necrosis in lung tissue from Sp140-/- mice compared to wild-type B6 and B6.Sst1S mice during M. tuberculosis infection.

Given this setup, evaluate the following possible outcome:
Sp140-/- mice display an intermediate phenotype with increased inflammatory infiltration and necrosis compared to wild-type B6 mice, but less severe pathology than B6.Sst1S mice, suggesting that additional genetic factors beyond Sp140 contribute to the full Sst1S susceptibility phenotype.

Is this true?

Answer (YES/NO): NO